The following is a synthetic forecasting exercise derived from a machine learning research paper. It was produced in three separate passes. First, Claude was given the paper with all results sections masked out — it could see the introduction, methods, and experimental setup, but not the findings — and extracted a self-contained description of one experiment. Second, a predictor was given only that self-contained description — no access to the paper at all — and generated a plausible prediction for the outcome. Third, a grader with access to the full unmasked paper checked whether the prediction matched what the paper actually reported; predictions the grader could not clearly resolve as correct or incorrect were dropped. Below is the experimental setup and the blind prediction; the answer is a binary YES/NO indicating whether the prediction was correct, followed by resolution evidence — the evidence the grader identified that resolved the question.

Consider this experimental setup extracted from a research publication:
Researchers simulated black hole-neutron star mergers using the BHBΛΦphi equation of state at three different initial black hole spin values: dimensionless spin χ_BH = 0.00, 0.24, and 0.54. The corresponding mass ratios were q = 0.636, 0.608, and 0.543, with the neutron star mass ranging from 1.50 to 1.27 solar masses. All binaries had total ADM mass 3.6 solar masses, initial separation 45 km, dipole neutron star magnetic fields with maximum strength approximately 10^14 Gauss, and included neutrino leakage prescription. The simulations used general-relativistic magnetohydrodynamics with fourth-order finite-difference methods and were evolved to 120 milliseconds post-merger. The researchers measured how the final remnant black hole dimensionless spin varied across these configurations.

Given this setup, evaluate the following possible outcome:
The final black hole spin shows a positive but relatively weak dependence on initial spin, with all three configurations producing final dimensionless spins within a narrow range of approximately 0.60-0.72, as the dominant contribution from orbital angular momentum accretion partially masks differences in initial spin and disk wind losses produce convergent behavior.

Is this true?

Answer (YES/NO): NO